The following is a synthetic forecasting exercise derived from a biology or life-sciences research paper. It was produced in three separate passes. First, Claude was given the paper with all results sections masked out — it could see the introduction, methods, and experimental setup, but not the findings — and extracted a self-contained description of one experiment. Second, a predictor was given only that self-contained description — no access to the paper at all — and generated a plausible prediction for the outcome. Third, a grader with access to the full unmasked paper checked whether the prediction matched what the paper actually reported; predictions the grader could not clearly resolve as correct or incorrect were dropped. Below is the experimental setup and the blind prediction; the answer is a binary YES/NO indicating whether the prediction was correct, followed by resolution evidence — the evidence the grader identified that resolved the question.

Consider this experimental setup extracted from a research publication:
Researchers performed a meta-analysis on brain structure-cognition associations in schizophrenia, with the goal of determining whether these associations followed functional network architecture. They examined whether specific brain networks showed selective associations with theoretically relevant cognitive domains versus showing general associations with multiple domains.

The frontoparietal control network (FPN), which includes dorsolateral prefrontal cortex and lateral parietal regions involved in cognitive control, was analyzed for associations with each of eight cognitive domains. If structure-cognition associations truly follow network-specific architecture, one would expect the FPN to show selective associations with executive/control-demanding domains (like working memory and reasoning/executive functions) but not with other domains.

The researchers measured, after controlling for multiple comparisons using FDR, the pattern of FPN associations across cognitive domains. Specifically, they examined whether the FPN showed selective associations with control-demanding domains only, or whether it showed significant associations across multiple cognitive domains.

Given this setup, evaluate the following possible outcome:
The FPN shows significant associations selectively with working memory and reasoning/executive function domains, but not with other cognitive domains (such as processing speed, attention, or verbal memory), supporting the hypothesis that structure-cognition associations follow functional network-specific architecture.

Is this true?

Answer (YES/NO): NO